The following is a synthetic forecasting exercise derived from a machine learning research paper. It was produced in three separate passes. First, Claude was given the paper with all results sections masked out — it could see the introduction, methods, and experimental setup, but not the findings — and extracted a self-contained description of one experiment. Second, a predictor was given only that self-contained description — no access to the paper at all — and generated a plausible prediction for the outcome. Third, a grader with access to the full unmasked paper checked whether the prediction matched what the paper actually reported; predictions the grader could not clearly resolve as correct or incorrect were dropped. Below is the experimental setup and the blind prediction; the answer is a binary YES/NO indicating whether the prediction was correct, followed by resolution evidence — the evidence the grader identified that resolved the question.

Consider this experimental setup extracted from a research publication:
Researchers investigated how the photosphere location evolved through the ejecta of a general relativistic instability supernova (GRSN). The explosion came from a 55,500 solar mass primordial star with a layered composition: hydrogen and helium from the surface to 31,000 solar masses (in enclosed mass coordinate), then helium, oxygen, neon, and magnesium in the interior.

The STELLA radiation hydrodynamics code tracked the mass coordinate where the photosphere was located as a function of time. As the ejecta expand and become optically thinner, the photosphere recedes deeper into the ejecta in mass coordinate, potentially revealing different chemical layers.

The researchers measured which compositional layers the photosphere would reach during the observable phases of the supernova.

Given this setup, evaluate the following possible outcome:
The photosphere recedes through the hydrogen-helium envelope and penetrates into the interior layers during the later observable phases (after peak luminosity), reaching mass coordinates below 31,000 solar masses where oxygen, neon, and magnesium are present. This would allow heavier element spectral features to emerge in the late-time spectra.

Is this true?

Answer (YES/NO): NO